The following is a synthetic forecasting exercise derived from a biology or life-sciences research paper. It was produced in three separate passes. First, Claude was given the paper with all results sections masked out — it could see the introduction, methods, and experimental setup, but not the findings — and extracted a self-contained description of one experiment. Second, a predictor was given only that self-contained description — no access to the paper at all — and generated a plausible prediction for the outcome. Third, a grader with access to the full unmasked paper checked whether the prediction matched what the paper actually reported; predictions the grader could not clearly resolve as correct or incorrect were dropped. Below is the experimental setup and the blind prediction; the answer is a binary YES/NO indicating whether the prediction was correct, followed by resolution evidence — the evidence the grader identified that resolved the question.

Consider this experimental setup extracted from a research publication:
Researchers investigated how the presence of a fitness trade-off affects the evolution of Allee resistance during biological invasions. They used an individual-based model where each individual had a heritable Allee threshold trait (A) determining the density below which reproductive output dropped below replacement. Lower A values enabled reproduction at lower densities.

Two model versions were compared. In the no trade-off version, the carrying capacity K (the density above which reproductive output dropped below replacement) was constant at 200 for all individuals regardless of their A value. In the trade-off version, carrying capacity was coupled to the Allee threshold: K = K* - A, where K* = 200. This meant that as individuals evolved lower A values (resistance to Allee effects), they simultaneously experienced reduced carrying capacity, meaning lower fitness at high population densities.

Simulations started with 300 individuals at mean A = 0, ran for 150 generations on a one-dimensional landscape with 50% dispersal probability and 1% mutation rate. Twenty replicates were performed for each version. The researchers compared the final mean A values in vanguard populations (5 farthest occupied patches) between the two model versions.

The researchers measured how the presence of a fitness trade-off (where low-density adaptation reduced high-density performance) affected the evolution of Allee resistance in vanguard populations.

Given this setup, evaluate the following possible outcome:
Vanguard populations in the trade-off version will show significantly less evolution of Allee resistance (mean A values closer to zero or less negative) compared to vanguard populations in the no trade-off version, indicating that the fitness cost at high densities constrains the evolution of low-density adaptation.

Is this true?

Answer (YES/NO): YES